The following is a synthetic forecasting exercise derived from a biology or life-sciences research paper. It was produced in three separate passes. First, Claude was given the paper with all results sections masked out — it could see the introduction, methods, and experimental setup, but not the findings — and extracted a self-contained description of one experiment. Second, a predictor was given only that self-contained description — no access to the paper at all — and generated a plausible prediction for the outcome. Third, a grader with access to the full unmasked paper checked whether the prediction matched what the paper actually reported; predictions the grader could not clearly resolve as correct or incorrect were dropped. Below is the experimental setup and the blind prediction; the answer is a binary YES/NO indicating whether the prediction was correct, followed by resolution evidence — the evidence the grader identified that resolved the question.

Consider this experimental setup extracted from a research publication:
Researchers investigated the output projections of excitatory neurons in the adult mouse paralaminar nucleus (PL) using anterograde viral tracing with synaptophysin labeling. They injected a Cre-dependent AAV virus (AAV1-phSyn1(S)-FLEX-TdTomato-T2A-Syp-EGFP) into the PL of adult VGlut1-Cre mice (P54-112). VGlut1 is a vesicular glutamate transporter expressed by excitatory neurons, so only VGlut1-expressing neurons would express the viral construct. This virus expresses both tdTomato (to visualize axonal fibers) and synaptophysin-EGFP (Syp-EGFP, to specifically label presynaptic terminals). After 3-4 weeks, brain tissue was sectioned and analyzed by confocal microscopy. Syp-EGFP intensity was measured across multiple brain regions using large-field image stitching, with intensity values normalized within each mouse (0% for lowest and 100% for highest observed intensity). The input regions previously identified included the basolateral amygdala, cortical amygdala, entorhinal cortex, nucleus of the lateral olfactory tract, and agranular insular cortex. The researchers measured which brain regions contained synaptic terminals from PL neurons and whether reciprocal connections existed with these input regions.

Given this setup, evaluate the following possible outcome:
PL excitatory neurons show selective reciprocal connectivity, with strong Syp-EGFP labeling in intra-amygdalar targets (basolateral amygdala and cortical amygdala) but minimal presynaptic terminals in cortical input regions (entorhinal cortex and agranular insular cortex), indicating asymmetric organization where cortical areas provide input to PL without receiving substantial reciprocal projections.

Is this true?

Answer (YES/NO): NO